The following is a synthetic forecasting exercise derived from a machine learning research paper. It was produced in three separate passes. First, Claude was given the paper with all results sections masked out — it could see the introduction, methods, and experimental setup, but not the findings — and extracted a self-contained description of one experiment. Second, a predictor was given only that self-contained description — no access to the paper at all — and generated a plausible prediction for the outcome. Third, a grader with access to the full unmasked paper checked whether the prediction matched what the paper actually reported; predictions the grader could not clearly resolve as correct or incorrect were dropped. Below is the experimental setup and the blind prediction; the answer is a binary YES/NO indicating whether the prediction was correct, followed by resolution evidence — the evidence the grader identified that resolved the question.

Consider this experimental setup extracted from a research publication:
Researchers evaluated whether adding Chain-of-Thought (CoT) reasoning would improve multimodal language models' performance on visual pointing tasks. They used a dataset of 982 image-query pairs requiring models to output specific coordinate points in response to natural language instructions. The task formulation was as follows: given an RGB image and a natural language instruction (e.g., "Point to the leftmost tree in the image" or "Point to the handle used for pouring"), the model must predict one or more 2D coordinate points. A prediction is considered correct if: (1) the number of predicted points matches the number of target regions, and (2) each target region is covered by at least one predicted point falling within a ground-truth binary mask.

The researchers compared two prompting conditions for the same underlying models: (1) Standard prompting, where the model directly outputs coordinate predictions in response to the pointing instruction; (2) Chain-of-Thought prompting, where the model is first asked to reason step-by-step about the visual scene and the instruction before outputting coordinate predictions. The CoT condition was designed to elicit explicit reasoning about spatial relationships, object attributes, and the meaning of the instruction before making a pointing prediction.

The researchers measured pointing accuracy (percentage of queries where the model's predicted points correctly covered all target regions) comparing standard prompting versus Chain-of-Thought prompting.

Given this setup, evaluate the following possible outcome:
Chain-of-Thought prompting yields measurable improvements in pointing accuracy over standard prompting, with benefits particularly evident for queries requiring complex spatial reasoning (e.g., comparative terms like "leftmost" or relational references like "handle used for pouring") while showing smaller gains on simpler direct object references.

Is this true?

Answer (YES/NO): NO